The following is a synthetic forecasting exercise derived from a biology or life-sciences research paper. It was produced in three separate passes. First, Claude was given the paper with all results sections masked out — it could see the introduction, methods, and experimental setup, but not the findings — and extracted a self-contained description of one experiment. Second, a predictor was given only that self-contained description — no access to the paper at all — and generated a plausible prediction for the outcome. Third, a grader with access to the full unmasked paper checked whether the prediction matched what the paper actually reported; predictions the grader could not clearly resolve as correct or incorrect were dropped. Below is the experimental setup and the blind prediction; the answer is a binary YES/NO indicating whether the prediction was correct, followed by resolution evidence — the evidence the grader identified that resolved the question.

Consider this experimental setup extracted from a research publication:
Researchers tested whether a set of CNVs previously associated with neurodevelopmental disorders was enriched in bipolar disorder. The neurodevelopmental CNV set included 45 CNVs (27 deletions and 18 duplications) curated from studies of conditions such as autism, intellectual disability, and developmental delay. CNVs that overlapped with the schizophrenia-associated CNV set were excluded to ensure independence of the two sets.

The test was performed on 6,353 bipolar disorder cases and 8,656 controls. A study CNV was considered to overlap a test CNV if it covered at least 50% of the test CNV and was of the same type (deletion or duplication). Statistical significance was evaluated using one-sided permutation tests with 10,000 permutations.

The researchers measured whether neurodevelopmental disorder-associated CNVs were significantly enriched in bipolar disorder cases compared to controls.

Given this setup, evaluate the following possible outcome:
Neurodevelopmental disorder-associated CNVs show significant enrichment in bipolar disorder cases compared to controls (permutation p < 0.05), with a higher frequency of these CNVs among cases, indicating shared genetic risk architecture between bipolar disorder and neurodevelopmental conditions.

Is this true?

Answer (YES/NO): YES